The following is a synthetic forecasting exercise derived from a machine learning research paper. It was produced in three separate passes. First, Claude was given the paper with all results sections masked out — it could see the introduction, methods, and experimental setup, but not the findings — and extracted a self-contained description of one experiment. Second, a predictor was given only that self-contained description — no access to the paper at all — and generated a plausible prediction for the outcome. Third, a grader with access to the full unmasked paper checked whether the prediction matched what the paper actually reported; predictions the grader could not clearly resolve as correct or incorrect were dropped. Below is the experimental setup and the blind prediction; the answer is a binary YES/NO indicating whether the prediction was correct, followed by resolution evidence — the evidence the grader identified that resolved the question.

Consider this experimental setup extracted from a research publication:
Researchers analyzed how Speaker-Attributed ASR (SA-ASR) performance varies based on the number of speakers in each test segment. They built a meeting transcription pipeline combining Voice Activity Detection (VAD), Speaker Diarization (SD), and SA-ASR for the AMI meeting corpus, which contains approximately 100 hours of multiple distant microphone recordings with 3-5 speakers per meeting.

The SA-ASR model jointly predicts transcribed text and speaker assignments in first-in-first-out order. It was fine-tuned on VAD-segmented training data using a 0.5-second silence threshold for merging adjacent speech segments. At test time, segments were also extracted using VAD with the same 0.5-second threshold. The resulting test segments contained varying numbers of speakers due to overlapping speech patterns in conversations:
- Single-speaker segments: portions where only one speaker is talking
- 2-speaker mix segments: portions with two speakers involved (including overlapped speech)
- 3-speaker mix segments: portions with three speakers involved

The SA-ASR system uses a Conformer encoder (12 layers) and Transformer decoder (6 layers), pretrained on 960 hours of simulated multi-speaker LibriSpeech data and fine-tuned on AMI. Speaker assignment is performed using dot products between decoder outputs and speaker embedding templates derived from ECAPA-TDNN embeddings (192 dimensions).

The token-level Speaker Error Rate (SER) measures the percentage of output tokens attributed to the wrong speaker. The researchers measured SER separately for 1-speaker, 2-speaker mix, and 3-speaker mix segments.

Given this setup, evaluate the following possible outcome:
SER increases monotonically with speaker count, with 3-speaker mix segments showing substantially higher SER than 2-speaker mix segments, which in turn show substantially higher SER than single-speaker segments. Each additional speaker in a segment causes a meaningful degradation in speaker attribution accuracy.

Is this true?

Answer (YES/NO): YES